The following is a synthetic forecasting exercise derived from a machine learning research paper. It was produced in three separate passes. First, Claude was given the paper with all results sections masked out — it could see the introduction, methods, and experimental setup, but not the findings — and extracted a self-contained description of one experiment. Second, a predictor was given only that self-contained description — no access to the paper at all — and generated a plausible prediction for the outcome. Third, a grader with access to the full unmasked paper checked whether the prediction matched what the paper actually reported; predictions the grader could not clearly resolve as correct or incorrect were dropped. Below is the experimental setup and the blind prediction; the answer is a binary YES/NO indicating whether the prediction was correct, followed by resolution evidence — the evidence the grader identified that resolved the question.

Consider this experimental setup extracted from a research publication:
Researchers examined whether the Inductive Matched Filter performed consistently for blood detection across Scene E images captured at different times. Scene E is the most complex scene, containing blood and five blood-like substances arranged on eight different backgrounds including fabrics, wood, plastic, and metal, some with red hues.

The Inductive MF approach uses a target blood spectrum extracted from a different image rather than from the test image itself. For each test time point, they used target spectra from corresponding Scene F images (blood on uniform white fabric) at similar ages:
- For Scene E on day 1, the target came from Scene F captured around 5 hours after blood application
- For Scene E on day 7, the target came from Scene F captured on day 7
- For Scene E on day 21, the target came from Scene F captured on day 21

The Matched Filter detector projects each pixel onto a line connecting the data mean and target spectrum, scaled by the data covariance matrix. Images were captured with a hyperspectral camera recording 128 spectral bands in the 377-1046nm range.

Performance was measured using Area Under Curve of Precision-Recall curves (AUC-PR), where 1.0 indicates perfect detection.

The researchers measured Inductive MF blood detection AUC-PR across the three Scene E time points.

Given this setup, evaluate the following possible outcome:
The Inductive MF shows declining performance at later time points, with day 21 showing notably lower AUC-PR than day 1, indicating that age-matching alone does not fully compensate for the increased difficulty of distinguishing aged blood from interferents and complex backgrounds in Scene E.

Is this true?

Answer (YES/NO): YES